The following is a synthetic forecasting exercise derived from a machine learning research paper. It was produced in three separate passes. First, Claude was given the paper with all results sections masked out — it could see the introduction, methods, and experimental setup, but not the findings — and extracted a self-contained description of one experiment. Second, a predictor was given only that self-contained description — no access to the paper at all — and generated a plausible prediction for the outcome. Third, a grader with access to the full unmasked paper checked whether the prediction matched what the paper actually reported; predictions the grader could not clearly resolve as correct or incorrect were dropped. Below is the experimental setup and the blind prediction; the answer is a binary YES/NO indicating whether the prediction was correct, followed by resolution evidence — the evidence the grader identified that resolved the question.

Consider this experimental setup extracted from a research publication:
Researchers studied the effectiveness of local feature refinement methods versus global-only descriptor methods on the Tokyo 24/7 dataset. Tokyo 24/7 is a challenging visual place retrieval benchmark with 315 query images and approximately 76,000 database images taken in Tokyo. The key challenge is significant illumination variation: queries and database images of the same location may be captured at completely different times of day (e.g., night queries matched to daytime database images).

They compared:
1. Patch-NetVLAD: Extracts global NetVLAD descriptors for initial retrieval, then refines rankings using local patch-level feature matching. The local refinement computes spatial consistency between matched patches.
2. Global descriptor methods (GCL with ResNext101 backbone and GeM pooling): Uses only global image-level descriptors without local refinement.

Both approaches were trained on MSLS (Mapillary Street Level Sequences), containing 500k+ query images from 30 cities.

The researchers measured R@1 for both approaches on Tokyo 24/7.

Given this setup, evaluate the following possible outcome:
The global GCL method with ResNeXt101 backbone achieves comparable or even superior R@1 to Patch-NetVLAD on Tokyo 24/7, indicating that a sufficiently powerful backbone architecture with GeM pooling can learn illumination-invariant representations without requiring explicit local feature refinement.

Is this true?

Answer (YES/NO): NO